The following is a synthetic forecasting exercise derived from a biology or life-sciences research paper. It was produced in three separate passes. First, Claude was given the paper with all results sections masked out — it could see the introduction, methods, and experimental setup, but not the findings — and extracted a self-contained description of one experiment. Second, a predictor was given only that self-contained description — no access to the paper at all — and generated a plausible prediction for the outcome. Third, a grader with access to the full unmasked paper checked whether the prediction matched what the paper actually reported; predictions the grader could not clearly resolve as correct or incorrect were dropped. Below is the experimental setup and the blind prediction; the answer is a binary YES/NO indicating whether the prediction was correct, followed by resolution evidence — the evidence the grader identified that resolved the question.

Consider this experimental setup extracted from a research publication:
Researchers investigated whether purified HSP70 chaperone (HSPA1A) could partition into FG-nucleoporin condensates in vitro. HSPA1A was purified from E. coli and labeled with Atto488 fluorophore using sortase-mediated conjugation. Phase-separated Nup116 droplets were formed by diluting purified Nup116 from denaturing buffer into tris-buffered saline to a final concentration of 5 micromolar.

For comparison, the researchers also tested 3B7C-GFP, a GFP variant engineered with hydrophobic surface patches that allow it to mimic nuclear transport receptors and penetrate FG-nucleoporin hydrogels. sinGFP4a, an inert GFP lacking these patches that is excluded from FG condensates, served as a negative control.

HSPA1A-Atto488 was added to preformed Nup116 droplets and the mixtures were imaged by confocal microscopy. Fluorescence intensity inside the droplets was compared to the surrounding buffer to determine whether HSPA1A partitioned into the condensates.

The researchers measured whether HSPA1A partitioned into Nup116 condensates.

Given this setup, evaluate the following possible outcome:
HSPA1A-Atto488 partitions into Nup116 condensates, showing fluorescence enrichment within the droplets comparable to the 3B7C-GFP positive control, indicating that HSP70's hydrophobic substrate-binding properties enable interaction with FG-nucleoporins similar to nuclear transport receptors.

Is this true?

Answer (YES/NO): NO